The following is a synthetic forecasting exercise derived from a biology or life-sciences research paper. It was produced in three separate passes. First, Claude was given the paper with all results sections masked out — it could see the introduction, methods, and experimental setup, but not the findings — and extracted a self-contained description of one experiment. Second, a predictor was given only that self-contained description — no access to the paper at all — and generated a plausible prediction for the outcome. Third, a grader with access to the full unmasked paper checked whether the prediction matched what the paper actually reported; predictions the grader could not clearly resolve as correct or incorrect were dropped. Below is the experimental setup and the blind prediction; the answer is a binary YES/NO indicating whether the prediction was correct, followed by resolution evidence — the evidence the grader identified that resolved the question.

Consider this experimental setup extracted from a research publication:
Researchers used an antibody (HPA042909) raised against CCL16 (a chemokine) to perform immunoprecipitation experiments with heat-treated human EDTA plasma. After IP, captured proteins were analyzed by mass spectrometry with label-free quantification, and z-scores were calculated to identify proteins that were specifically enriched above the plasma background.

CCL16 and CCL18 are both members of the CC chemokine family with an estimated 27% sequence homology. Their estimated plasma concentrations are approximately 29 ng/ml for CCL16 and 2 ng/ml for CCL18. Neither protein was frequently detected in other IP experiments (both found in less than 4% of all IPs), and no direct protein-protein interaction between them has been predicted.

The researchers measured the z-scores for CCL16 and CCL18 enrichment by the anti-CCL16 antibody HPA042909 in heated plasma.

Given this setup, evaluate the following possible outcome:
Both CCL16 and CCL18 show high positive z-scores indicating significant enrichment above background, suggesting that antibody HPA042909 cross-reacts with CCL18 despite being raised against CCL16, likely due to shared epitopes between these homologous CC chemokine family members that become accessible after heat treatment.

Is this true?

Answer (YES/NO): YES